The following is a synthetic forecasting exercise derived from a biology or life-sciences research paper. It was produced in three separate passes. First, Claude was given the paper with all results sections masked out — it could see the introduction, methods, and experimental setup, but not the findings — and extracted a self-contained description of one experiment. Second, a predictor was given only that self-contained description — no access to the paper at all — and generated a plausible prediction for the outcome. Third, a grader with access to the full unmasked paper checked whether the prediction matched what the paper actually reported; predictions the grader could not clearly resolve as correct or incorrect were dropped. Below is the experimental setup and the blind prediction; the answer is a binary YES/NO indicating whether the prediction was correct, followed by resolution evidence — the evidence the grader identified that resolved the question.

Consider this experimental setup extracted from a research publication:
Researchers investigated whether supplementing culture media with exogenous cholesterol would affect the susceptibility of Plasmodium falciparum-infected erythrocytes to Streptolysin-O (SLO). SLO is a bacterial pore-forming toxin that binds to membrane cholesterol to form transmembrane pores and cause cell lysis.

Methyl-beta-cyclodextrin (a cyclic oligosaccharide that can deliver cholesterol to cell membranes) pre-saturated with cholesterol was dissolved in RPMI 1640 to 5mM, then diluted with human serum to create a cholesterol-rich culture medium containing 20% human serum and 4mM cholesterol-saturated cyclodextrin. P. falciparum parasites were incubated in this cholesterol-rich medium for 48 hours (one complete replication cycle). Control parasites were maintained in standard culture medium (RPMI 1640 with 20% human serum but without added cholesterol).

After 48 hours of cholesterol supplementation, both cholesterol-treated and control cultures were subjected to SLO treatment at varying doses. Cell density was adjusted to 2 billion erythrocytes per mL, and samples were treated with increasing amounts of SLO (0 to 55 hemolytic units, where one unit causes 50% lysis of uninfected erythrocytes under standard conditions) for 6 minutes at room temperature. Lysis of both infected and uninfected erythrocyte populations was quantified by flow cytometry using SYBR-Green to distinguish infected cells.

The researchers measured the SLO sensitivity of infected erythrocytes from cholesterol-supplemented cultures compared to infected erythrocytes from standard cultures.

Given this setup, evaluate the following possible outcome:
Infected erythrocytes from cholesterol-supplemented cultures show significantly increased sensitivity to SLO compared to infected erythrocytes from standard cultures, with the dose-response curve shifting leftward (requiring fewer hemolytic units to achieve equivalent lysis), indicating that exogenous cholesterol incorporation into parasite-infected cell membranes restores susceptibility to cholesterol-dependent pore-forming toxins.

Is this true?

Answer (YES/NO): YES